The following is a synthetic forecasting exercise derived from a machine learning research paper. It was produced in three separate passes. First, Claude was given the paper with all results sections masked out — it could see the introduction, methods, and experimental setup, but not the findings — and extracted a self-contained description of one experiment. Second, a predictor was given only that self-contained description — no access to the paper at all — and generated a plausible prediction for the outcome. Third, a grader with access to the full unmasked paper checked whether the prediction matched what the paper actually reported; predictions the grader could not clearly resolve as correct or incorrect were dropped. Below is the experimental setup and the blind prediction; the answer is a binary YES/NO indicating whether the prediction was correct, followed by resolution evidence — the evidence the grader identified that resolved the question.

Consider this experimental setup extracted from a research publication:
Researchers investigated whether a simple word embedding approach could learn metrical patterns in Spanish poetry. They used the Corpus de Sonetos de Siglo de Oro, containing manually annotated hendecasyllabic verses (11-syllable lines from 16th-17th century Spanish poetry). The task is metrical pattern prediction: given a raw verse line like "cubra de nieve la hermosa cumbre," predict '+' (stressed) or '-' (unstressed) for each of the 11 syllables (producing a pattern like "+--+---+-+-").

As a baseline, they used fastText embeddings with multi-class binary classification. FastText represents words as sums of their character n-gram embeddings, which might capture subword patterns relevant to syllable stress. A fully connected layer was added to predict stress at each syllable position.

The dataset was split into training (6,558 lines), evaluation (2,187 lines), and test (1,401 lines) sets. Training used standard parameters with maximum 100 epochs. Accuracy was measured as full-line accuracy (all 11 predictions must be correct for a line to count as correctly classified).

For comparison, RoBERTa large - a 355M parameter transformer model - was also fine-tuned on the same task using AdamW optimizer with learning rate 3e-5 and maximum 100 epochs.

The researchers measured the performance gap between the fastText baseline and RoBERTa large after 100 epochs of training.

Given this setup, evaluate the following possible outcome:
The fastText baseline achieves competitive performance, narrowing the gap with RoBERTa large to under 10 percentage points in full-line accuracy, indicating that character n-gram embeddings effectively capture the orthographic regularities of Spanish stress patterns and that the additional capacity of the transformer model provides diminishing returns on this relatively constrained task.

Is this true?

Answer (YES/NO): NO